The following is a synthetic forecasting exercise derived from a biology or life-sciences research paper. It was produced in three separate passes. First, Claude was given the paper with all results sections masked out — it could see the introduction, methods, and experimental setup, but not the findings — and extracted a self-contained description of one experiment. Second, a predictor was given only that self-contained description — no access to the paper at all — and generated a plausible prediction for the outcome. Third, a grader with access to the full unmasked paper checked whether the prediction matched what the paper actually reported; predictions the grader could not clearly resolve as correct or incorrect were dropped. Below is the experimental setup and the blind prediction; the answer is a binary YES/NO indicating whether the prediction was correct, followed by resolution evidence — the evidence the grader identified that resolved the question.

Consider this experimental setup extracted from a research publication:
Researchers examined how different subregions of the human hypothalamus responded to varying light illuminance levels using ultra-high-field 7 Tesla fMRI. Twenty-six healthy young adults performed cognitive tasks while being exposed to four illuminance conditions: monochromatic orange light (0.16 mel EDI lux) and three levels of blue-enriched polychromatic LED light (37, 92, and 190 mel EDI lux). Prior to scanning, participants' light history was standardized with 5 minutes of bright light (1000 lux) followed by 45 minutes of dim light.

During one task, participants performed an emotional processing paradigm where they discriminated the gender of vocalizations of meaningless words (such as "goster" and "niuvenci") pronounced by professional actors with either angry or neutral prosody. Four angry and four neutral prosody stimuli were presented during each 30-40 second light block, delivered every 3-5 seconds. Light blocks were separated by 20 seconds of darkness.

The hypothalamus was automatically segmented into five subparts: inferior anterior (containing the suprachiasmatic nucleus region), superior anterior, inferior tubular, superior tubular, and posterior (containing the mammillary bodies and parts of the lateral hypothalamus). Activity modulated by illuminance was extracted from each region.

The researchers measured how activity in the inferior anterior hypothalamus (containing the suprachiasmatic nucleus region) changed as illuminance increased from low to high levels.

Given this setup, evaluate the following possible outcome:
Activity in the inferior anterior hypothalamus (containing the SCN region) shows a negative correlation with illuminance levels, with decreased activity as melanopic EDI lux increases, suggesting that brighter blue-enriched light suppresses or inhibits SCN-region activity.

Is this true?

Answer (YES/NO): YES